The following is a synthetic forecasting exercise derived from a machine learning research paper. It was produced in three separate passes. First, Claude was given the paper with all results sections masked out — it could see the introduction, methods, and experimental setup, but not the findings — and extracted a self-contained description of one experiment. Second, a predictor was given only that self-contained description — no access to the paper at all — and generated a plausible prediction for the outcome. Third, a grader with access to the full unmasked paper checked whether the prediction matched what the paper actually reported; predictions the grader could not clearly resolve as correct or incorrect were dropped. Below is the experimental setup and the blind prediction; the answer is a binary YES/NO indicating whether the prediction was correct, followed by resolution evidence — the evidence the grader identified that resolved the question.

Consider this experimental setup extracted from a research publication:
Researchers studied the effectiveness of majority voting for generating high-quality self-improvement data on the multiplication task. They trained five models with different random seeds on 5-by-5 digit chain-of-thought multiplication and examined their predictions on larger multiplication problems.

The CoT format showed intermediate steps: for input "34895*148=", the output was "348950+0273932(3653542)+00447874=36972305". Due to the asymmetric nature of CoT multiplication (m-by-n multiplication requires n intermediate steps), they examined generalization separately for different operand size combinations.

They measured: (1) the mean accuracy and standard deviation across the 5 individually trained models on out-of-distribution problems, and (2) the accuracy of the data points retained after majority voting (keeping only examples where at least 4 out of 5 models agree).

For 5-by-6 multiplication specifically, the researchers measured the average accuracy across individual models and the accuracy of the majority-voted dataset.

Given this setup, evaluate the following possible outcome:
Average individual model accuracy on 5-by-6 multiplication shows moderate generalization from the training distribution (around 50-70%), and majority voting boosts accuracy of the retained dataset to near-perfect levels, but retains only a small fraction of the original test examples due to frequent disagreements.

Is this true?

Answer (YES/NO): NO